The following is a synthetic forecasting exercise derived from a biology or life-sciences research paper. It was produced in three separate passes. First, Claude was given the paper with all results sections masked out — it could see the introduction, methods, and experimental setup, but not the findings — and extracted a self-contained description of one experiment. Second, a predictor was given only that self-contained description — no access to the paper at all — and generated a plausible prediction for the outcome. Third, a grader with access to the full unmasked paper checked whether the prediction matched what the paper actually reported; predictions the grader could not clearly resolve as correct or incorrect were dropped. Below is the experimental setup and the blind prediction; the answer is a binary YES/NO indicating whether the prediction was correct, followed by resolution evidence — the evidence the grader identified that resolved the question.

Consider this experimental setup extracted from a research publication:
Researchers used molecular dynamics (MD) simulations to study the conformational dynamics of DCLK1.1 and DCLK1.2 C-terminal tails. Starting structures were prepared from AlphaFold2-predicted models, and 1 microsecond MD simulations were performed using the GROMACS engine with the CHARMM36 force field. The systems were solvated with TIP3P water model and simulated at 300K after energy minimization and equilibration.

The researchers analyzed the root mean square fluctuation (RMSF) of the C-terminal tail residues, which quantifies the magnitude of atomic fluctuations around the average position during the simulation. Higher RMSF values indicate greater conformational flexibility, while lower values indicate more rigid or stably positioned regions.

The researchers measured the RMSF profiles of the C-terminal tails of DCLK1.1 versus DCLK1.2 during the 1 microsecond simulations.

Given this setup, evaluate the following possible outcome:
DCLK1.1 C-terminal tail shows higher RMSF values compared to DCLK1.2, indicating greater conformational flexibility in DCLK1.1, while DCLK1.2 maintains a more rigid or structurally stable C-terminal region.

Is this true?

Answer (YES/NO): YES